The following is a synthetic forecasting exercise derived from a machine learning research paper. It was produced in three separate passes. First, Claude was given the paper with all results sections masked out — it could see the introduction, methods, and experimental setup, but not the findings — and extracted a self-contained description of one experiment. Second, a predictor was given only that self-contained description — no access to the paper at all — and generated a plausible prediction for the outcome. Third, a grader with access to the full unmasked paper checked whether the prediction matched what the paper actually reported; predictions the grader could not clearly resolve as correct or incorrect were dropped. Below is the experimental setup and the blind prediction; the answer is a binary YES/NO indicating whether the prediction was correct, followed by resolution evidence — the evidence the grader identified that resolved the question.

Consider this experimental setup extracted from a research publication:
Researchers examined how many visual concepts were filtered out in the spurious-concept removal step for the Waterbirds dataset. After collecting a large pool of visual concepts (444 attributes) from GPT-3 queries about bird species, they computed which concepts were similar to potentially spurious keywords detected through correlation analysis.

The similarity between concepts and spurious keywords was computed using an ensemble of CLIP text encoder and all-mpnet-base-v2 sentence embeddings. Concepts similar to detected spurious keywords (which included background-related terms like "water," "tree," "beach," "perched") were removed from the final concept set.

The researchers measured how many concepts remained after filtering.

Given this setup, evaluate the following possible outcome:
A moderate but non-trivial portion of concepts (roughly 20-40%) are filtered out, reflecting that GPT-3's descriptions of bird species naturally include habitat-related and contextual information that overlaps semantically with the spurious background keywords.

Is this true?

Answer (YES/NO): NO